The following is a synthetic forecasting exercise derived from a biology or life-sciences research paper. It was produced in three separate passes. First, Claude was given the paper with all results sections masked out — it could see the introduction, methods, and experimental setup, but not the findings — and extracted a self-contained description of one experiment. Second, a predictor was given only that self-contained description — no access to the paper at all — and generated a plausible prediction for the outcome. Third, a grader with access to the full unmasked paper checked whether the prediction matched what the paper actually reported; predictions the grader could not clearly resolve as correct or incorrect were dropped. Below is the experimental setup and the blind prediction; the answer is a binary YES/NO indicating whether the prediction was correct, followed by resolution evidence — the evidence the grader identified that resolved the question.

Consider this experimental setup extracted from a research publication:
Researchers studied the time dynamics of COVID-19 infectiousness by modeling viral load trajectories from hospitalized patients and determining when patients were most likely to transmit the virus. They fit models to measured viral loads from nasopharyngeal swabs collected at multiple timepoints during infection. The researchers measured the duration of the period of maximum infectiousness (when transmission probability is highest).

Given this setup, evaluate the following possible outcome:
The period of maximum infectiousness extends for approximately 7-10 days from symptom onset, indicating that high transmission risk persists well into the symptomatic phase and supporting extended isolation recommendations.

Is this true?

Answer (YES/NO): NO